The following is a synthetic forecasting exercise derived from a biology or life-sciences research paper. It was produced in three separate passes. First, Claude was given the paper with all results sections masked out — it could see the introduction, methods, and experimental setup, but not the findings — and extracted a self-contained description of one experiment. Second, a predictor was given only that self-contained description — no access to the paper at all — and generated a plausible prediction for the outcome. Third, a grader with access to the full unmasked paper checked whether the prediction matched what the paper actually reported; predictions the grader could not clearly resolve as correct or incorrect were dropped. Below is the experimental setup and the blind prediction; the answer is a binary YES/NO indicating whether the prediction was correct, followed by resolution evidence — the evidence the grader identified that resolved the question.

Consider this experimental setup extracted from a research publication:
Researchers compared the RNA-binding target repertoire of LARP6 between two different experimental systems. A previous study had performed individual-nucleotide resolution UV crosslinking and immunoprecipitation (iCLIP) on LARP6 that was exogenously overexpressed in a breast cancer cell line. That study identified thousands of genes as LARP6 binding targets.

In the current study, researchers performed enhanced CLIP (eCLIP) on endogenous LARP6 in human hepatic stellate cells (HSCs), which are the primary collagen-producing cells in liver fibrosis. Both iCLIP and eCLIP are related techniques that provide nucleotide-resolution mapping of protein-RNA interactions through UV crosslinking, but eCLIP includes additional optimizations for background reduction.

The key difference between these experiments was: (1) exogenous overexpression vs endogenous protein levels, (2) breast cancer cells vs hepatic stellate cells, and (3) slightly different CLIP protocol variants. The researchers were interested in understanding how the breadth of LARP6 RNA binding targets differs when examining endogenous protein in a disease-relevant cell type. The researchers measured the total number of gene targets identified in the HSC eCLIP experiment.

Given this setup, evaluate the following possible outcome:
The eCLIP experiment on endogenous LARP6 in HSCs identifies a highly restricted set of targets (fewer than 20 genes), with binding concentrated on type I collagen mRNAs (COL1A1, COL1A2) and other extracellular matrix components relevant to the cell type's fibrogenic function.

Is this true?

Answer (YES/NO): NO